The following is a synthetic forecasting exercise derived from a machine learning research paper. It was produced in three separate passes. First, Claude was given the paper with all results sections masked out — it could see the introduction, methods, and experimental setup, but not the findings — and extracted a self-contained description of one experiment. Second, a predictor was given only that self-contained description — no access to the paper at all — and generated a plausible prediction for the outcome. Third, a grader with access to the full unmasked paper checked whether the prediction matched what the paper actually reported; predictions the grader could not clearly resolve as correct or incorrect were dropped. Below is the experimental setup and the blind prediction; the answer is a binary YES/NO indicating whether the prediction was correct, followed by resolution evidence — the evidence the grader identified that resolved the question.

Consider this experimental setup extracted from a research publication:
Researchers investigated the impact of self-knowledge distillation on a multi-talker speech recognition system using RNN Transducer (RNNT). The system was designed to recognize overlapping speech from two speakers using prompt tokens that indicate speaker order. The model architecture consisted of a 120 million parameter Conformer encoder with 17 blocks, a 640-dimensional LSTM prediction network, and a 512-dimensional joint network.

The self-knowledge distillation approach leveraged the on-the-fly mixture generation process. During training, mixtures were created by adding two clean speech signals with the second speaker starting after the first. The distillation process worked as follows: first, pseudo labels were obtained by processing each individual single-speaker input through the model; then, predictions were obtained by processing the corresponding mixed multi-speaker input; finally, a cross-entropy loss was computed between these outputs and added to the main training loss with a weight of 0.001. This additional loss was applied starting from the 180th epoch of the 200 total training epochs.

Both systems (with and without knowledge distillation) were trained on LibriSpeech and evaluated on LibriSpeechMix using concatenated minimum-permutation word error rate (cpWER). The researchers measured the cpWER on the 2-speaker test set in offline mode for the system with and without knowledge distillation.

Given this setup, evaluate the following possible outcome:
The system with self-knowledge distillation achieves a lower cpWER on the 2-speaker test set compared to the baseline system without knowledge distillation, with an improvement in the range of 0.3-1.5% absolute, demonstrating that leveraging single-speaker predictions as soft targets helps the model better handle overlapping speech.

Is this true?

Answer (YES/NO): NO